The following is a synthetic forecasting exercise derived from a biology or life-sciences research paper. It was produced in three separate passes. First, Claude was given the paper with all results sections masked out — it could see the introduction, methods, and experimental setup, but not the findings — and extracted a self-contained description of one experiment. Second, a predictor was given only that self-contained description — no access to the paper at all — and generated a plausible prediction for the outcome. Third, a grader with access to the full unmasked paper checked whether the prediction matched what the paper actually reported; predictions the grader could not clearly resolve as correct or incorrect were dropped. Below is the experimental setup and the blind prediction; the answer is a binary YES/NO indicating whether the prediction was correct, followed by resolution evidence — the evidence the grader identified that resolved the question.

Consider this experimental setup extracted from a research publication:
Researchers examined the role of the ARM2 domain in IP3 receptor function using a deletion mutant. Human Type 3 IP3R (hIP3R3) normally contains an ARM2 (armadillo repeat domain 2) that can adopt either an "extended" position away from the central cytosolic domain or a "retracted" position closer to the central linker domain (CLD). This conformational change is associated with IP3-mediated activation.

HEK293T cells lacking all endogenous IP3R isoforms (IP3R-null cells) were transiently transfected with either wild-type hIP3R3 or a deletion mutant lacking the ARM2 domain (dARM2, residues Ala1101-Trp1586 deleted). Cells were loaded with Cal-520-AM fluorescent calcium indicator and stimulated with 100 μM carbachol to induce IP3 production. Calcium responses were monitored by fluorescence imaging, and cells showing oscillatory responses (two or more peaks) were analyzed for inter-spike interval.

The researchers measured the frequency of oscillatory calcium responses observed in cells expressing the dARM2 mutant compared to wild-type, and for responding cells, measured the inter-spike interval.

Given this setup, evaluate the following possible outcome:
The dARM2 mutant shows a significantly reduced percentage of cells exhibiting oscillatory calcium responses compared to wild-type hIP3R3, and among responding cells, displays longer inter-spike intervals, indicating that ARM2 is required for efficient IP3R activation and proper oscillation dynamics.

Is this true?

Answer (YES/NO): YES